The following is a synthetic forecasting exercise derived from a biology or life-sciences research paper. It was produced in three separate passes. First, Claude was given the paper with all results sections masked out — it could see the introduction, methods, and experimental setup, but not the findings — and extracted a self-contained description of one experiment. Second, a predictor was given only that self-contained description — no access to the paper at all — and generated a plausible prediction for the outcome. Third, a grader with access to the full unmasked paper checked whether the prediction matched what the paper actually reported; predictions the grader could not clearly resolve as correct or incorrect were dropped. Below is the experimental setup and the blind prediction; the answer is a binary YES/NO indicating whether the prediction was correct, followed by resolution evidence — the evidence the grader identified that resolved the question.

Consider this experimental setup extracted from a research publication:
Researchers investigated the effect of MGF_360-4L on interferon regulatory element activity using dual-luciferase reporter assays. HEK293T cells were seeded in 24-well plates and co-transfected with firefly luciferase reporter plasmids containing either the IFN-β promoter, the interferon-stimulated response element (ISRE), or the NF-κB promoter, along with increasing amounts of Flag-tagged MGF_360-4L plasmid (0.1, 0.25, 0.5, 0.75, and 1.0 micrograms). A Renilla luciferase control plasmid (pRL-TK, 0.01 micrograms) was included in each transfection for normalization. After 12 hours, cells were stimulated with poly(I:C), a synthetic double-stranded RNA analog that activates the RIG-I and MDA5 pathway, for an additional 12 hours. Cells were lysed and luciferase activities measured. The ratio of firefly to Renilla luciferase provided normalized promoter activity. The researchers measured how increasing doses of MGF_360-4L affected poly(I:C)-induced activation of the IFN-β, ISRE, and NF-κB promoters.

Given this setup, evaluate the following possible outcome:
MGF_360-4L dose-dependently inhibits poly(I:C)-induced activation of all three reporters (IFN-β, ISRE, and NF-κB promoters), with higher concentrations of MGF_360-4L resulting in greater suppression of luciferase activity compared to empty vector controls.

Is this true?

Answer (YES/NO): NO